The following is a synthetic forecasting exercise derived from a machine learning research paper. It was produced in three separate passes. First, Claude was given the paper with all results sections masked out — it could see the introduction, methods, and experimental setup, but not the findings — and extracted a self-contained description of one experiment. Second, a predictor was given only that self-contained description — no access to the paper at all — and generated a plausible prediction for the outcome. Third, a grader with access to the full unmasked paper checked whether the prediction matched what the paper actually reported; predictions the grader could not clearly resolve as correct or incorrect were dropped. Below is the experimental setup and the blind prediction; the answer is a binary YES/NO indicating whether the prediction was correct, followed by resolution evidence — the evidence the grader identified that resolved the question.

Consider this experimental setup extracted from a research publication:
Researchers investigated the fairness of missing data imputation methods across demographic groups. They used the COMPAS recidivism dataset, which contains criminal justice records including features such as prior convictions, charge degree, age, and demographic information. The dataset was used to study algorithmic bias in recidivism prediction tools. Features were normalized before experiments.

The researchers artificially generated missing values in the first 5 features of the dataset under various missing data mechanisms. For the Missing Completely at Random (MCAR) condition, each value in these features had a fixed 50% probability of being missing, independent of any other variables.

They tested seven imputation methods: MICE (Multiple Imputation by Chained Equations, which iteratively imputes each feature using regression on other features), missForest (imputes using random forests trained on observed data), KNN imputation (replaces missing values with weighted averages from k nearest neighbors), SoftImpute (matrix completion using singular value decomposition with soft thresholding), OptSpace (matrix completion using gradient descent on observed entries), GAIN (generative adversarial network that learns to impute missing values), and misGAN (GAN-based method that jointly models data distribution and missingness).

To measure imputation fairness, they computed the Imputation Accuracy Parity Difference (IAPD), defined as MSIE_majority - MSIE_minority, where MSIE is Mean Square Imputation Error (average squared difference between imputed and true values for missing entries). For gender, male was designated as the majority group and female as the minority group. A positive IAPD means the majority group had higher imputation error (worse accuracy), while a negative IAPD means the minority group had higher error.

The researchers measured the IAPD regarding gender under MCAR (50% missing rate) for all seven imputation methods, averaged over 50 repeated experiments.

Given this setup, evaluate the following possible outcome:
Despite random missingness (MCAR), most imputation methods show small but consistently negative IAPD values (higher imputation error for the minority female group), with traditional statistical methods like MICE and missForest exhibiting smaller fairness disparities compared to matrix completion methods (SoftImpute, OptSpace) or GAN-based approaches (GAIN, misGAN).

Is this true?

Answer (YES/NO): NO